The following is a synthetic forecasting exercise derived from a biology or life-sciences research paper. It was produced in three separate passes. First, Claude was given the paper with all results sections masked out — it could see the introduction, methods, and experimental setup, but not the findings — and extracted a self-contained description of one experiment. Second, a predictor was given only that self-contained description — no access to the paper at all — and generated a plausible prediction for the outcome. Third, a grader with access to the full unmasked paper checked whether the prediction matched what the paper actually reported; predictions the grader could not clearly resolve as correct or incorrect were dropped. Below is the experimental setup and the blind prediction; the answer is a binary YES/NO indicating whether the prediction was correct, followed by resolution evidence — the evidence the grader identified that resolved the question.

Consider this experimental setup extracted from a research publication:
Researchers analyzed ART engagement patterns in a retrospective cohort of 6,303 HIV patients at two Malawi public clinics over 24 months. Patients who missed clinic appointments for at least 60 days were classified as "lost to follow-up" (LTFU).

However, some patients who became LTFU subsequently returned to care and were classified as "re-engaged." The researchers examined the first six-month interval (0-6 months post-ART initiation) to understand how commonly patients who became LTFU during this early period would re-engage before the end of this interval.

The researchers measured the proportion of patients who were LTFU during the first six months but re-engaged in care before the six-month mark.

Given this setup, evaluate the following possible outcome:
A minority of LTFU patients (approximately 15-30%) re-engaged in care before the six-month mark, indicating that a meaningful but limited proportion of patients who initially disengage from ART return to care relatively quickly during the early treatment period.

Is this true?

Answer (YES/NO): NO